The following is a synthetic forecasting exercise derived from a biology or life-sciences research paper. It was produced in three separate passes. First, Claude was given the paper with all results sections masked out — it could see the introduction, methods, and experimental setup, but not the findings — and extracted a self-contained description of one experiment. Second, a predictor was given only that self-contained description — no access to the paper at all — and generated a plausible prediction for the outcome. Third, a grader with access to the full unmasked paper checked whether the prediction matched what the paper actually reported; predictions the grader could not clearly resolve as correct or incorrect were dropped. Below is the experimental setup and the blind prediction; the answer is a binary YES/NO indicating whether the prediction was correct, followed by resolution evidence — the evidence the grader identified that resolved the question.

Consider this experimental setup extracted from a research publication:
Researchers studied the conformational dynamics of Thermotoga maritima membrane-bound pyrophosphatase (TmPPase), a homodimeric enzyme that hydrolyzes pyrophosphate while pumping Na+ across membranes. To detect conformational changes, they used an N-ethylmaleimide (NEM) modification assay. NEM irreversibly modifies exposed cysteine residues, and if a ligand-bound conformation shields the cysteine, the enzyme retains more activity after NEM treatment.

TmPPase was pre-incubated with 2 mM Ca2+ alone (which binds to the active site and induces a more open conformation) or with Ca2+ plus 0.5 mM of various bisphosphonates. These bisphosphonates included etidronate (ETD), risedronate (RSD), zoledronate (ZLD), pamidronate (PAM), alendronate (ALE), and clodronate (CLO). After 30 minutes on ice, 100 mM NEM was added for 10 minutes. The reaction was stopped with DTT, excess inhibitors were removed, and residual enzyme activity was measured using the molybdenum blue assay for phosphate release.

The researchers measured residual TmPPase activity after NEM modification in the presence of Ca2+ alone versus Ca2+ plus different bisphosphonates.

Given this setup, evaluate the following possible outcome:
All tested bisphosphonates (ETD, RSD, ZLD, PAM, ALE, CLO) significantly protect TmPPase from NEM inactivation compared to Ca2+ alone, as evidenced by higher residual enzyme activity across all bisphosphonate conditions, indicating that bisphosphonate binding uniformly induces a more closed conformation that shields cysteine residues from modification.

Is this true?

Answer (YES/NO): YES